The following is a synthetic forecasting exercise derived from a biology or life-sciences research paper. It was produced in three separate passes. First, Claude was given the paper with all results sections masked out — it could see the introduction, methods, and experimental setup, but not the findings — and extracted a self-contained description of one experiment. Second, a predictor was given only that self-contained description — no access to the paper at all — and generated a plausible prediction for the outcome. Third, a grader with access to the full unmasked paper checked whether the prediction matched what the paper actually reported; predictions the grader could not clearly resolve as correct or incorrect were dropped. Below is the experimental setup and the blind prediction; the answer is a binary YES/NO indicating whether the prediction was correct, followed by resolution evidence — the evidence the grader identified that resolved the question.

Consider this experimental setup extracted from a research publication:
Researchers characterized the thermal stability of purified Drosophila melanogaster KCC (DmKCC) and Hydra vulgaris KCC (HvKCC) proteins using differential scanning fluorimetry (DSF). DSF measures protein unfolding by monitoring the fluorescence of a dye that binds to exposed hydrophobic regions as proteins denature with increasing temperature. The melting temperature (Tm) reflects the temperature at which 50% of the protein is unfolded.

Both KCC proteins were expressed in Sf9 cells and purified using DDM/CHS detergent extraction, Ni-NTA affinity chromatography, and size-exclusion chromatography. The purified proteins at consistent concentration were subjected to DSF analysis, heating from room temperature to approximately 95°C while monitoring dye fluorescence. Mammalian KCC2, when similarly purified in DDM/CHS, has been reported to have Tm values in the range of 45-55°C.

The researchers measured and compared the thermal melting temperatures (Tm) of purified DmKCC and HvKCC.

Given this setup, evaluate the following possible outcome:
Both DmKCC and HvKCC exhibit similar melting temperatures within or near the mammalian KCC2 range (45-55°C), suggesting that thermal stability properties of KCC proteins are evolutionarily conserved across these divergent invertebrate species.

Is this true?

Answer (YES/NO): NO